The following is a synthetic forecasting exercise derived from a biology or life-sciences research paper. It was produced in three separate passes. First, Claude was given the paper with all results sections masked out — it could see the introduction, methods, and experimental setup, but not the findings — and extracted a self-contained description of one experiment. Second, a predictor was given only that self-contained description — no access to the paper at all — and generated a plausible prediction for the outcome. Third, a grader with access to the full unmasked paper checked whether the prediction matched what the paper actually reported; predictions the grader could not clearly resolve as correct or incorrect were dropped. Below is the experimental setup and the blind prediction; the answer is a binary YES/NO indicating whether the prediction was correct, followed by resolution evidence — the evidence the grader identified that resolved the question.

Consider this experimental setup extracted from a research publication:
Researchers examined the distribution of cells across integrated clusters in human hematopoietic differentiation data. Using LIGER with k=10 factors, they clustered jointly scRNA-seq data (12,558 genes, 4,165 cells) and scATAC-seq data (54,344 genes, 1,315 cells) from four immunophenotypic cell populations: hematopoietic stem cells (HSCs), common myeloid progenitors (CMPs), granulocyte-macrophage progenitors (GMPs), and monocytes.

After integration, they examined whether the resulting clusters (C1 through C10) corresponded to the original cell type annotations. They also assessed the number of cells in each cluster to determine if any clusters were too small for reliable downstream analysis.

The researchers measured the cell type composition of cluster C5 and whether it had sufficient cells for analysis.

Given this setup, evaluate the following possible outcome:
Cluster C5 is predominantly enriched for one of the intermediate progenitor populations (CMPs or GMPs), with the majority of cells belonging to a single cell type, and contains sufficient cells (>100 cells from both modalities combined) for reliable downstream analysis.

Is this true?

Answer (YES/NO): NO